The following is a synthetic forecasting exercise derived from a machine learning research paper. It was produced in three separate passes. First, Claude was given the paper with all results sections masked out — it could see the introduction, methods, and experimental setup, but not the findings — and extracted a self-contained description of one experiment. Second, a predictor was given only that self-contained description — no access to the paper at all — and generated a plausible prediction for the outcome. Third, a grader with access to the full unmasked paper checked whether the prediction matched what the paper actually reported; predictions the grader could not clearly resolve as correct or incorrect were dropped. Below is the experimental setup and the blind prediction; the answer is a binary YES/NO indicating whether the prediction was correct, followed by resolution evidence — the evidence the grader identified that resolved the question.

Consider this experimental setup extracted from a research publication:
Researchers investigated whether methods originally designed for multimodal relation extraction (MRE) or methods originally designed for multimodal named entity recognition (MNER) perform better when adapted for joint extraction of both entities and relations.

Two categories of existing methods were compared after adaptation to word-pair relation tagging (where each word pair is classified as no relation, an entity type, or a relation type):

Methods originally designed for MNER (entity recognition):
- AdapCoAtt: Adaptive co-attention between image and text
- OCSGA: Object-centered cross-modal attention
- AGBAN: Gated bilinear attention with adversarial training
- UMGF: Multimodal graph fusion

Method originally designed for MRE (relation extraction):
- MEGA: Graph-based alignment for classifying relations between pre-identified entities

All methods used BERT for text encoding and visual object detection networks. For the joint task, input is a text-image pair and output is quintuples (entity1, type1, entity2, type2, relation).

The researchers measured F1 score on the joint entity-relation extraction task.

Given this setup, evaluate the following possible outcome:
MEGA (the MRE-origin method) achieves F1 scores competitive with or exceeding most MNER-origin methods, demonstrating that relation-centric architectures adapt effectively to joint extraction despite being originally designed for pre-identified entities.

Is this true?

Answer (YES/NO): YES